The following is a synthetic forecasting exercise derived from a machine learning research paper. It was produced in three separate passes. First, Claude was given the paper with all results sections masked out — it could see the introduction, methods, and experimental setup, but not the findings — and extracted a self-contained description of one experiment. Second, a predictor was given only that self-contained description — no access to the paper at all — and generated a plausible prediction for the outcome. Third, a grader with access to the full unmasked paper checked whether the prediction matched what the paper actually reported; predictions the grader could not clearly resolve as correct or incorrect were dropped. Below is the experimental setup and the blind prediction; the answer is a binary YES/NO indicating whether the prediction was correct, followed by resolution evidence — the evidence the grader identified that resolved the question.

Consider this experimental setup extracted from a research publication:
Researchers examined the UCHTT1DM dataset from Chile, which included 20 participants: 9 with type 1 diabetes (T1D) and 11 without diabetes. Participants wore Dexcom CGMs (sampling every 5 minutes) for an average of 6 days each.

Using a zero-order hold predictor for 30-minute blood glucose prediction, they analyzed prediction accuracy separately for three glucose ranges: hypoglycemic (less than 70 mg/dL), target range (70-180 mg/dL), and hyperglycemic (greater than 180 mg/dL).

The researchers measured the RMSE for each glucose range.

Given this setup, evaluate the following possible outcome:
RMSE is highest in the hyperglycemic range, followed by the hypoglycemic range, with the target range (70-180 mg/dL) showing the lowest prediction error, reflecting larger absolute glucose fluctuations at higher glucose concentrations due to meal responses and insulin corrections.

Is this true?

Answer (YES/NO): YES